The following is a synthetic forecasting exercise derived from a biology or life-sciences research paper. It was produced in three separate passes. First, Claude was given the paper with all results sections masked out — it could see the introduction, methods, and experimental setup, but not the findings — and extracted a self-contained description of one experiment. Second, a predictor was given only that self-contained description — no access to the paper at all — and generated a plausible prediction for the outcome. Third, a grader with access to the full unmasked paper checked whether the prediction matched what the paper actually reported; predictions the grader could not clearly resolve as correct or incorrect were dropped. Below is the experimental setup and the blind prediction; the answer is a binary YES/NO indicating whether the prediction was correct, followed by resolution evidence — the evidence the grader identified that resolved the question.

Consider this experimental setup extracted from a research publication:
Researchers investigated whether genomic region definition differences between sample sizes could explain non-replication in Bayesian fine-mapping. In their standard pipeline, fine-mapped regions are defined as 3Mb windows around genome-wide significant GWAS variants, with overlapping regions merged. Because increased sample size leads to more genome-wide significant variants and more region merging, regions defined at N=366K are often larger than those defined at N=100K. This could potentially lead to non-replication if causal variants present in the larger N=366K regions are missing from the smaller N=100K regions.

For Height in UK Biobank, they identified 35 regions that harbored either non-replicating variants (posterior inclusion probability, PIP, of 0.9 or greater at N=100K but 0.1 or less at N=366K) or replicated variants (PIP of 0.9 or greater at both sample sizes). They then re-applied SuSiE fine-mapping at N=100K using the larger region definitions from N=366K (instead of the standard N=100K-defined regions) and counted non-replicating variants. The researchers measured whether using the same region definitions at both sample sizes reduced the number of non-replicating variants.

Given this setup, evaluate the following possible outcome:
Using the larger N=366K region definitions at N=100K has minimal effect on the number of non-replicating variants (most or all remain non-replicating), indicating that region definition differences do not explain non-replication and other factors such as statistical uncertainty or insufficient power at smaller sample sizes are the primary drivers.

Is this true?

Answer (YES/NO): YES